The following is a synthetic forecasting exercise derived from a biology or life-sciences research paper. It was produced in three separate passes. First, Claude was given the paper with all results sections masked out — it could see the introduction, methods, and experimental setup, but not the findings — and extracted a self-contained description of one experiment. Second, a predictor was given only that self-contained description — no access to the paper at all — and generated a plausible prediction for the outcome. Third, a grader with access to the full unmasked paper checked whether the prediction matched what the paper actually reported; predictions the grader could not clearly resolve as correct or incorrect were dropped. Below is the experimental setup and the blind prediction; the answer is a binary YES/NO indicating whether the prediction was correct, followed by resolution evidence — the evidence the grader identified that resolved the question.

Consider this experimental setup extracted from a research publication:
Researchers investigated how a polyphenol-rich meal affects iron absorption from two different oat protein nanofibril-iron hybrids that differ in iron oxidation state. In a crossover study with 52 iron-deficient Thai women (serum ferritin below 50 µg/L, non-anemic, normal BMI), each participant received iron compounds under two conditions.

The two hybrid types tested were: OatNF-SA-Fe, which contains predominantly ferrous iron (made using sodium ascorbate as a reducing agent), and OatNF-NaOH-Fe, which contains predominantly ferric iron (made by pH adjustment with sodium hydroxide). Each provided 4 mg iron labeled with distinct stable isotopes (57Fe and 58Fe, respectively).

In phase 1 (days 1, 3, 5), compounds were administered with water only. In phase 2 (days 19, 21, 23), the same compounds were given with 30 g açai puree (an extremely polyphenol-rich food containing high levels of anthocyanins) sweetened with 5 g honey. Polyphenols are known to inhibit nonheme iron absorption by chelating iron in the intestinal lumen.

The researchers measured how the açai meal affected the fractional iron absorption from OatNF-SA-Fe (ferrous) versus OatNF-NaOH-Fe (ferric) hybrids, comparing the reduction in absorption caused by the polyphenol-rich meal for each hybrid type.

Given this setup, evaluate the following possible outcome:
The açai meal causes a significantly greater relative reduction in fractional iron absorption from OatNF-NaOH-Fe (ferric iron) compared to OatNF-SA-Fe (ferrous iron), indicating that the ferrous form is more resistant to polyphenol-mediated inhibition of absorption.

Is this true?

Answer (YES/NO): NO